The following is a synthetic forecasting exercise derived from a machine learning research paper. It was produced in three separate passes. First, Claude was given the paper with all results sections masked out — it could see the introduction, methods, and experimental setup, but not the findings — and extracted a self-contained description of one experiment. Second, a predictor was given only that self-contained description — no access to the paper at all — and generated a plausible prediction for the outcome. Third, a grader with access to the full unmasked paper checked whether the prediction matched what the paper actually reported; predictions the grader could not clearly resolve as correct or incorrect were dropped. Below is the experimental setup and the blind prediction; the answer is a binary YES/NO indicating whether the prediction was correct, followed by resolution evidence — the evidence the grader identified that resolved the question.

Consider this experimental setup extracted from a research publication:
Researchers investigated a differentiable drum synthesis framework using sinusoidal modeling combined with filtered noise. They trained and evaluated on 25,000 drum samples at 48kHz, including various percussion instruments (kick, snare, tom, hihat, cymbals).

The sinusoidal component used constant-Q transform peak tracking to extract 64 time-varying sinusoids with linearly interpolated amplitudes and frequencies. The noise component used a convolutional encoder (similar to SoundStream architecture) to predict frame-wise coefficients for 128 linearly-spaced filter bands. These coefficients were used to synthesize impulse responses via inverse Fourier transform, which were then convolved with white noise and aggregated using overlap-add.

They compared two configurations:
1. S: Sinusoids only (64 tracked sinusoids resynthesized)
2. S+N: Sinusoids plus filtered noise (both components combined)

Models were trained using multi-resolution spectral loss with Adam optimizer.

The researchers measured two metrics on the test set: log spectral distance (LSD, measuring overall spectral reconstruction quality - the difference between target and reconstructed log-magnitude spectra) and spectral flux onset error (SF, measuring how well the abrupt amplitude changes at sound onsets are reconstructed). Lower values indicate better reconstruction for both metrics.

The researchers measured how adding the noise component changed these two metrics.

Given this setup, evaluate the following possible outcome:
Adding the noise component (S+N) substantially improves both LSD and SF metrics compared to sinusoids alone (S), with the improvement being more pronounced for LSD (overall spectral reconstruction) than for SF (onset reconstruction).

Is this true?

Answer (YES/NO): NO